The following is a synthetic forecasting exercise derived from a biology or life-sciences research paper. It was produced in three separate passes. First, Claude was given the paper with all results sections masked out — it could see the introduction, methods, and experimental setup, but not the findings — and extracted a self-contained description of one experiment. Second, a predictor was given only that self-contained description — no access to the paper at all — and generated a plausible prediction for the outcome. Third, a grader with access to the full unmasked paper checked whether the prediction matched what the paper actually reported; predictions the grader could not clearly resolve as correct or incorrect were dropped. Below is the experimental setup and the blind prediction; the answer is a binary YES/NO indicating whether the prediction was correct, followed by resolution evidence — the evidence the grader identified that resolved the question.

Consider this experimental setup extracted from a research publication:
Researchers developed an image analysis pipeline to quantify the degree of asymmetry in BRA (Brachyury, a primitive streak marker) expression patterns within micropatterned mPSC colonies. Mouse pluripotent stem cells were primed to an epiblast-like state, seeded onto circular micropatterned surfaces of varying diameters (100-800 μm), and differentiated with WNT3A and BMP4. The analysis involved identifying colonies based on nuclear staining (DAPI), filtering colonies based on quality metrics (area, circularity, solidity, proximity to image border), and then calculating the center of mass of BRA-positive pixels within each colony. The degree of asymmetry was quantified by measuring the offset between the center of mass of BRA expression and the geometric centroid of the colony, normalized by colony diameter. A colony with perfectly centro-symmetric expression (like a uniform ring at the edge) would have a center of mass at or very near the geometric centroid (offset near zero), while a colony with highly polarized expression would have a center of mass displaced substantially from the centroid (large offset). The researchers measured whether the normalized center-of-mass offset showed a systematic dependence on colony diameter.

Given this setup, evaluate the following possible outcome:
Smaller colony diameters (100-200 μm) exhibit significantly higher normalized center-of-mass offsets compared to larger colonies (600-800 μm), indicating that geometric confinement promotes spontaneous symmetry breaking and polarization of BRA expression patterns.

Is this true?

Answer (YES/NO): YES